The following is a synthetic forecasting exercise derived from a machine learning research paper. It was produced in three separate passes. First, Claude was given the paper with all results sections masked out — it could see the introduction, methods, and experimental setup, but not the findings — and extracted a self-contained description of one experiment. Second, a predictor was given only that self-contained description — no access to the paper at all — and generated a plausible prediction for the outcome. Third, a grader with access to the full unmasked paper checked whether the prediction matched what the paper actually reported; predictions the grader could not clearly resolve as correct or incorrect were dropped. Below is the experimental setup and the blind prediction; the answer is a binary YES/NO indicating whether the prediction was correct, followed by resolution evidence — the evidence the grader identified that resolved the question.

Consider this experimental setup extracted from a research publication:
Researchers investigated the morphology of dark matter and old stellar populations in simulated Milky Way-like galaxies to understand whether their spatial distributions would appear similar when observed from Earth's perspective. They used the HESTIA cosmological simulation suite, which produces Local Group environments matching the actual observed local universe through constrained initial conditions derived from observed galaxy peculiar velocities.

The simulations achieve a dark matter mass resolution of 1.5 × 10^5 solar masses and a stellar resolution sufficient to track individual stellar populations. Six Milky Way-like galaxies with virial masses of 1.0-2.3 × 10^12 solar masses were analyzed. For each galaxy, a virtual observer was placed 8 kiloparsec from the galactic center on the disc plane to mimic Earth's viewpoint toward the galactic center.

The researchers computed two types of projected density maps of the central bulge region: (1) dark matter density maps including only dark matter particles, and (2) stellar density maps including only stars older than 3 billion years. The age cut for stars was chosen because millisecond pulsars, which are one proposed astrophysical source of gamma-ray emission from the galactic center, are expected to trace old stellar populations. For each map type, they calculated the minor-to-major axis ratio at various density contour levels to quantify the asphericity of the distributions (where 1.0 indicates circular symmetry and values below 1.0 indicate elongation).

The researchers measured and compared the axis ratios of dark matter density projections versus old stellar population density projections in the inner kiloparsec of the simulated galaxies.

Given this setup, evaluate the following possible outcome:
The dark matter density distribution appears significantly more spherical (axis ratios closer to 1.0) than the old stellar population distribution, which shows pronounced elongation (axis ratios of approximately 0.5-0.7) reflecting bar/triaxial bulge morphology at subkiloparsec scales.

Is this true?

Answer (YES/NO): NO